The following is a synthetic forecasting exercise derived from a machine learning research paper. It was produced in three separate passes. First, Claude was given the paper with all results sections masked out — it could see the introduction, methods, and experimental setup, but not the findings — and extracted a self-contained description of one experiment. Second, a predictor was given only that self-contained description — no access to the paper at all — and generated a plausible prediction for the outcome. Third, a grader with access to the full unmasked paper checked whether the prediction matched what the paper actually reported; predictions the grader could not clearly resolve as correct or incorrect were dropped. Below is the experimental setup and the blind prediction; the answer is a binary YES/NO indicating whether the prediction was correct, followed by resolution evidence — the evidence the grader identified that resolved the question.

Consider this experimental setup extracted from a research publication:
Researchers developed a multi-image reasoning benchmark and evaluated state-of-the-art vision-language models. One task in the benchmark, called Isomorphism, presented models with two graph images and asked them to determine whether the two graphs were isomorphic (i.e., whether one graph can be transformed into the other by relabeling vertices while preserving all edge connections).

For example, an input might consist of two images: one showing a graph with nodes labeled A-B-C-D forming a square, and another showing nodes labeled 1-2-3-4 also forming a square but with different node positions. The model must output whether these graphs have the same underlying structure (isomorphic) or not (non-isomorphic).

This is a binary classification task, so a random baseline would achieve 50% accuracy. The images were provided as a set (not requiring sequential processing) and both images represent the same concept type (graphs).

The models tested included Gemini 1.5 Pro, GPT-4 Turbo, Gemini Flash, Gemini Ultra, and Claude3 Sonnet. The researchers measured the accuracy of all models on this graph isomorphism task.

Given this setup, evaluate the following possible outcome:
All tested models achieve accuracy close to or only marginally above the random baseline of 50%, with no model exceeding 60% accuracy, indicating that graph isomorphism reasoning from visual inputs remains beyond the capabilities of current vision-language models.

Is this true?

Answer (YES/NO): NO